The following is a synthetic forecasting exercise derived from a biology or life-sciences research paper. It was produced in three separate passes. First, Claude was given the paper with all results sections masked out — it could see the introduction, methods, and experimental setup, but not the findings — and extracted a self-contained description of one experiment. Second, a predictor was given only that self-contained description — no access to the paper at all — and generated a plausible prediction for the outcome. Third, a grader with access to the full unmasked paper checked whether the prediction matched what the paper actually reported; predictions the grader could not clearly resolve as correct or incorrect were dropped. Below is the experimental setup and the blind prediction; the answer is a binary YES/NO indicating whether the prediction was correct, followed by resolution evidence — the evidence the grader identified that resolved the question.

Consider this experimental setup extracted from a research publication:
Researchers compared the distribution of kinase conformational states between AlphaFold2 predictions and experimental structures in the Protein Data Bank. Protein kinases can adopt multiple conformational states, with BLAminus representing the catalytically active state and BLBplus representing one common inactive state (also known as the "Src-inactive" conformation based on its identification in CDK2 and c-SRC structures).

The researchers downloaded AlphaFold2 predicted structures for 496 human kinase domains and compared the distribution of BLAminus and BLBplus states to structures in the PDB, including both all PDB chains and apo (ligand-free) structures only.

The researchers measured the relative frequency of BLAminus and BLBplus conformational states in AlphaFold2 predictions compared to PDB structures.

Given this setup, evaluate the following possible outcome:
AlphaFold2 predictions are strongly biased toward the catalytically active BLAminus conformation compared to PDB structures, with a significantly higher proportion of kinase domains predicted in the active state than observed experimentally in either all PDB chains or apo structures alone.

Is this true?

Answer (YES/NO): YES